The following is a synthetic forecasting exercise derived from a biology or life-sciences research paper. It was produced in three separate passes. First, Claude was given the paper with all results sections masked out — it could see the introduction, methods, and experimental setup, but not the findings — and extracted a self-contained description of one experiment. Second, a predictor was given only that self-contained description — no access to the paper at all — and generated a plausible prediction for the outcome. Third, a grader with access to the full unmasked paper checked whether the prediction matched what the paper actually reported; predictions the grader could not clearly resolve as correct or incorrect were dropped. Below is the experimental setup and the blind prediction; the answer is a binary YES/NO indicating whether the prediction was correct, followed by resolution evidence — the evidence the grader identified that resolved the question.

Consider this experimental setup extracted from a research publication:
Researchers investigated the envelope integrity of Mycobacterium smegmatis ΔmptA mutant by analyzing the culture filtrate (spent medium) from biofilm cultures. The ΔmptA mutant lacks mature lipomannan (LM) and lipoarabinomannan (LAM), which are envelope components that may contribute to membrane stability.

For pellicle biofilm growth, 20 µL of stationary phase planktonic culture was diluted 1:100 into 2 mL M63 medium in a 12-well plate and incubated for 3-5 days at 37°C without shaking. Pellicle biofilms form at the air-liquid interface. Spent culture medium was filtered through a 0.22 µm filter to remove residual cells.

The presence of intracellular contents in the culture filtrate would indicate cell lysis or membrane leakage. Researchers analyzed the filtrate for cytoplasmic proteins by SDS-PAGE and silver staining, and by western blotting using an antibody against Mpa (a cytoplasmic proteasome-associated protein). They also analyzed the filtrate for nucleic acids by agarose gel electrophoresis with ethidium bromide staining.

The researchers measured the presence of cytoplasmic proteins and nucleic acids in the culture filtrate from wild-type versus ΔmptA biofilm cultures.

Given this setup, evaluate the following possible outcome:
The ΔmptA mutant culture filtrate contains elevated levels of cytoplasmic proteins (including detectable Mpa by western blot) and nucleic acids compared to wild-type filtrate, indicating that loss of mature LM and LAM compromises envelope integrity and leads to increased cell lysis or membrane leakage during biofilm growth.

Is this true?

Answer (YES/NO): YES